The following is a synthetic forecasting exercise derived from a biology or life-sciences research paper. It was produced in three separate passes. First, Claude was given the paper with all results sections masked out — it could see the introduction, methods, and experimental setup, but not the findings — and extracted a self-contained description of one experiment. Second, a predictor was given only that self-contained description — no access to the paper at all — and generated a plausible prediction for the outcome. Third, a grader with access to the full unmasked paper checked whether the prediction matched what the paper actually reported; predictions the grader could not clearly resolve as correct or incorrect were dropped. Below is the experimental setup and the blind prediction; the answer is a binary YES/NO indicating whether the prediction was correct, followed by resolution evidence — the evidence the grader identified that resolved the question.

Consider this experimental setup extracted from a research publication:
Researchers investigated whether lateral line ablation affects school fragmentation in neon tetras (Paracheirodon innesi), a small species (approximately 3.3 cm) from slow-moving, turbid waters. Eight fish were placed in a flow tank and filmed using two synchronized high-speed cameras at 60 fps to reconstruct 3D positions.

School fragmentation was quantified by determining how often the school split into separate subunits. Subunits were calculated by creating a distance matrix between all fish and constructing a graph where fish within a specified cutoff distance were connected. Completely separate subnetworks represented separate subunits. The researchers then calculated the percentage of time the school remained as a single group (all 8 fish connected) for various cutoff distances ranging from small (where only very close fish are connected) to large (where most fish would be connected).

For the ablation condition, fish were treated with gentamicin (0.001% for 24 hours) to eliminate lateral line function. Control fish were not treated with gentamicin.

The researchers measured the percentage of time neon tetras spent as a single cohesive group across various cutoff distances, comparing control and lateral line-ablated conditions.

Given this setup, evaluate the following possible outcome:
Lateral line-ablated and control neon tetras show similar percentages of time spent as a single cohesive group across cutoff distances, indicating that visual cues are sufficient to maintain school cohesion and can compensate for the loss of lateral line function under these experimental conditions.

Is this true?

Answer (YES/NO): NO